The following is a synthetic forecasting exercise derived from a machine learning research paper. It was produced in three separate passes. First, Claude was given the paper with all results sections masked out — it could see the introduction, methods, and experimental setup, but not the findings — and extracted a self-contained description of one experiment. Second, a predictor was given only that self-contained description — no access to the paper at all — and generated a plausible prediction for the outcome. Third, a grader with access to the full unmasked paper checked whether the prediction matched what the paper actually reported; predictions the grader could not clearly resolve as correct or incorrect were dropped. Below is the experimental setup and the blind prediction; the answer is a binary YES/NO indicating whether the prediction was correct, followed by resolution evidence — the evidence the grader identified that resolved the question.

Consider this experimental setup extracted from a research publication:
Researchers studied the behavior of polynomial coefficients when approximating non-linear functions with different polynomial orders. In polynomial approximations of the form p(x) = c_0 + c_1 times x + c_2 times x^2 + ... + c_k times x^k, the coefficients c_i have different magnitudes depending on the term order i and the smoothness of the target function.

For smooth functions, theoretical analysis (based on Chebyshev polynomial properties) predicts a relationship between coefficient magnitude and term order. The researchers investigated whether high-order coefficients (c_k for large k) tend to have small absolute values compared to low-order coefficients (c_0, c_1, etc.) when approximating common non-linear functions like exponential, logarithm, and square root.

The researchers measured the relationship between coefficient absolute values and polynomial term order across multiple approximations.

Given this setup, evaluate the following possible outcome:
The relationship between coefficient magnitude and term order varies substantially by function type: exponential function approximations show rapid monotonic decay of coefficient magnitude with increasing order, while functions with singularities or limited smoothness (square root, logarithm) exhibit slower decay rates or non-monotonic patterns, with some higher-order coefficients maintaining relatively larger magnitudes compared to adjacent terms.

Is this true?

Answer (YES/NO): NO